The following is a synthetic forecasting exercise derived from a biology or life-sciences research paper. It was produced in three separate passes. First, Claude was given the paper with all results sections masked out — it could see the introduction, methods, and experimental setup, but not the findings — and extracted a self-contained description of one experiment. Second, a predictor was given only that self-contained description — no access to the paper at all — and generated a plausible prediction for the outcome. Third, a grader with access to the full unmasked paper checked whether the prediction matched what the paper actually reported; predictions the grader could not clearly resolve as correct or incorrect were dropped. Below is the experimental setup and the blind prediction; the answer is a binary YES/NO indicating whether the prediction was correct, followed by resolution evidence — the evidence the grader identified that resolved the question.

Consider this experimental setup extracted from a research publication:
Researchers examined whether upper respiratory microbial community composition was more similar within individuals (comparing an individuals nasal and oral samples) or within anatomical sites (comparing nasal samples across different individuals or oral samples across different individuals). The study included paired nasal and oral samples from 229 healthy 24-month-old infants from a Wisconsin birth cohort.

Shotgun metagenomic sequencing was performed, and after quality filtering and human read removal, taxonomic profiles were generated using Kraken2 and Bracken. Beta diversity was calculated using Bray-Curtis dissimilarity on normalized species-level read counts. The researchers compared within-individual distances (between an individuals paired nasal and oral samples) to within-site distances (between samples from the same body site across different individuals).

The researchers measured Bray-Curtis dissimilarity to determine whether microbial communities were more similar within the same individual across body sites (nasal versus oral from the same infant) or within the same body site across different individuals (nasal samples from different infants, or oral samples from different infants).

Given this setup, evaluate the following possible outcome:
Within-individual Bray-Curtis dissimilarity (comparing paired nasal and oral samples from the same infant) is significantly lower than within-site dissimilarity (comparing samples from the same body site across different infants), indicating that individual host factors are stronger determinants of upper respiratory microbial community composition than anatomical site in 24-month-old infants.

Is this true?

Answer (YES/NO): NO